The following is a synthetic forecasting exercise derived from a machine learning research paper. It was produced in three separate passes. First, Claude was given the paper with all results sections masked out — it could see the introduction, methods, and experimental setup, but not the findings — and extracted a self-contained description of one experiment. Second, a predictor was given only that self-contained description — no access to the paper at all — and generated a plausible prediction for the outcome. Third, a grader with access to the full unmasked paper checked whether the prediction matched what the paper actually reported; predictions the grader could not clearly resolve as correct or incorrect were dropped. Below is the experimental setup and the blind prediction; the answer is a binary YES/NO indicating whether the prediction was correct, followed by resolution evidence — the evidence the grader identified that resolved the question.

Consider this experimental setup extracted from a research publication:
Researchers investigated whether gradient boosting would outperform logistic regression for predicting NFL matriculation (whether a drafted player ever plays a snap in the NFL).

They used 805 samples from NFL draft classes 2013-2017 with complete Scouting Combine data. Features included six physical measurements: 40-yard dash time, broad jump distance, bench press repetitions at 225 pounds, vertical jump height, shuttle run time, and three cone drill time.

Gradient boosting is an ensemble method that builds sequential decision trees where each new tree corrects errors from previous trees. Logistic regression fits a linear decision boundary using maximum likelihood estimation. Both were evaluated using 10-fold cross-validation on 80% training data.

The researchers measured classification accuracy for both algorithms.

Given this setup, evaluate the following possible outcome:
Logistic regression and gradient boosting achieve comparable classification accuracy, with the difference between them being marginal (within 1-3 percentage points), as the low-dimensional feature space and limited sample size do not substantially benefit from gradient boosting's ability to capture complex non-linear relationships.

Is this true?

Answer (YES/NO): YES